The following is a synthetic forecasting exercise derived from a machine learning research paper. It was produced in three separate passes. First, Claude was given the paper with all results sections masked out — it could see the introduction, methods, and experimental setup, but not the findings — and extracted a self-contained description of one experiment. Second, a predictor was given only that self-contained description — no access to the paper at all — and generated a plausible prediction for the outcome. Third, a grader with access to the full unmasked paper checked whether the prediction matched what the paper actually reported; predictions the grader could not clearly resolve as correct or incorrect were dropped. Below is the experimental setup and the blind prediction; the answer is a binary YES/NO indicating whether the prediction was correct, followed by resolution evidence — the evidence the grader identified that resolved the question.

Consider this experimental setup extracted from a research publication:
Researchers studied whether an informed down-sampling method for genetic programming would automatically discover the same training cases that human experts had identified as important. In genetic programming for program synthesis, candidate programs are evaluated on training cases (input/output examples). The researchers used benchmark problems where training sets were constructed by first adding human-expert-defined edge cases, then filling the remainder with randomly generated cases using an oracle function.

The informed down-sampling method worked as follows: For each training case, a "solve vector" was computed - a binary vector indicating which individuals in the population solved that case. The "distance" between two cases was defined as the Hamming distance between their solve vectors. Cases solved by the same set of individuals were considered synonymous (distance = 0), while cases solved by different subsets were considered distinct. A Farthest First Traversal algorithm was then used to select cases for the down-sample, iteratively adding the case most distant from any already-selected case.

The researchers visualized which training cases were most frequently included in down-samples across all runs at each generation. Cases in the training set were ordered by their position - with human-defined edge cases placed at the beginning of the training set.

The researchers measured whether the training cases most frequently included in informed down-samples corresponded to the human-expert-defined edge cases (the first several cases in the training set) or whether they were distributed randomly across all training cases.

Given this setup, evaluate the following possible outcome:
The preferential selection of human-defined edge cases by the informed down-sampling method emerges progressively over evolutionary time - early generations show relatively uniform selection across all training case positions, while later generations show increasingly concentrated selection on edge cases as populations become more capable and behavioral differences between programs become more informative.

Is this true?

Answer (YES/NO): NO